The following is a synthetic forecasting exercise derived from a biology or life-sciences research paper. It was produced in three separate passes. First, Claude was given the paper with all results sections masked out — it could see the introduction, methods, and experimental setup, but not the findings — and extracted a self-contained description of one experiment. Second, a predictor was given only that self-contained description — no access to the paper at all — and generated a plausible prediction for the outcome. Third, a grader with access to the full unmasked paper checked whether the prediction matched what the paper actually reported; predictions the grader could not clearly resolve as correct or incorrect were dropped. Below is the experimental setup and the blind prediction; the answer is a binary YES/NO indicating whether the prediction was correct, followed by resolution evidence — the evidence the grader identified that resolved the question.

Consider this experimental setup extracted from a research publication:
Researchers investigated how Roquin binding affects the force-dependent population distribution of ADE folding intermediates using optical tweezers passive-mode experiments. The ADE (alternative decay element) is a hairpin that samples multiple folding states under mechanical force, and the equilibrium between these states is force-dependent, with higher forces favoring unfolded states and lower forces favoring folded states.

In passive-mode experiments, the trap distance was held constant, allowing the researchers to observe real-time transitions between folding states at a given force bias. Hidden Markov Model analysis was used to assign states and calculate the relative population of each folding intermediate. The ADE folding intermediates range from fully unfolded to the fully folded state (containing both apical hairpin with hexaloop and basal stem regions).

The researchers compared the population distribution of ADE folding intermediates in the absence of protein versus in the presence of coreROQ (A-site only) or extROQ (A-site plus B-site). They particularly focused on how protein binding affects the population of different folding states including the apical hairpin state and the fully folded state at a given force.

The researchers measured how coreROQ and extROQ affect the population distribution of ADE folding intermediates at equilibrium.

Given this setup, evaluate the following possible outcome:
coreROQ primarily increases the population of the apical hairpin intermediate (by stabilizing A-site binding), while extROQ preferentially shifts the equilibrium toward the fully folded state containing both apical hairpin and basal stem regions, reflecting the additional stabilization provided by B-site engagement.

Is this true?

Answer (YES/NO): NO